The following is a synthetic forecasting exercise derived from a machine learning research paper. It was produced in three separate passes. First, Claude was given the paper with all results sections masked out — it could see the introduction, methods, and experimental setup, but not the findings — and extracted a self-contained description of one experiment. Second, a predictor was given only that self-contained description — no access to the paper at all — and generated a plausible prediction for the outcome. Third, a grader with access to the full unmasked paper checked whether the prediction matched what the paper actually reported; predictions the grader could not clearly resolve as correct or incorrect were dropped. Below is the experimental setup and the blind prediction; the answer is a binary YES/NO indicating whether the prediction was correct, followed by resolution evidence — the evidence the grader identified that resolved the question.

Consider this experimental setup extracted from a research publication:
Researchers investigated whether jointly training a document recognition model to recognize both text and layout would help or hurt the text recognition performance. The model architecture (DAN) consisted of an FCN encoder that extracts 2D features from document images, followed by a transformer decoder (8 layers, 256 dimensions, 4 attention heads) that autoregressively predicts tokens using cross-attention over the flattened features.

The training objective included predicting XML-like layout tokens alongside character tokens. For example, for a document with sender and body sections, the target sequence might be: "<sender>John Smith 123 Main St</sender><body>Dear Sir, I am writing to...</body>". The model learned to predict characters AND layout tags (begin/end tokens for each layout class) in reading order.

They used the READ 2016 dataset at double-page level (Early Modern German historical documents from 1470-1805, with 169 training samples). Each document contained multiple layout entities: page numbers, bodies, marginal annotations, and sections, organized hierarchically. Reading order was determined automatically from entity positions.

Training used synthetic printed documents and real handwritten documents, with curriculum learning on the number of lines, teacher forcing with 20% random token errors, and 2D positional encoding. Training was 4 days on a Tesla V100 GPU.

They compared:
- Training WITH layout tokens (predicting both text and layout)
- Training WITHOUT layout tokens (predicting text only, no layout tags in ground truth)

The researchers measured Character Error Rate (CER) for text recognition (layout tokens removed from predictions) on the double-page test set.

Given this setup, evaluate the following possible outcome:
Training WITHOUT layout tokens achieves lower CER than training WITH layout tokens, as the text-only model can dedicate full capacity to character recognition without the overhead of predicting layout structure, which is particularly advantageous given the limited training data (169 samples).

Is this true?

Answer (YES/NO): NO